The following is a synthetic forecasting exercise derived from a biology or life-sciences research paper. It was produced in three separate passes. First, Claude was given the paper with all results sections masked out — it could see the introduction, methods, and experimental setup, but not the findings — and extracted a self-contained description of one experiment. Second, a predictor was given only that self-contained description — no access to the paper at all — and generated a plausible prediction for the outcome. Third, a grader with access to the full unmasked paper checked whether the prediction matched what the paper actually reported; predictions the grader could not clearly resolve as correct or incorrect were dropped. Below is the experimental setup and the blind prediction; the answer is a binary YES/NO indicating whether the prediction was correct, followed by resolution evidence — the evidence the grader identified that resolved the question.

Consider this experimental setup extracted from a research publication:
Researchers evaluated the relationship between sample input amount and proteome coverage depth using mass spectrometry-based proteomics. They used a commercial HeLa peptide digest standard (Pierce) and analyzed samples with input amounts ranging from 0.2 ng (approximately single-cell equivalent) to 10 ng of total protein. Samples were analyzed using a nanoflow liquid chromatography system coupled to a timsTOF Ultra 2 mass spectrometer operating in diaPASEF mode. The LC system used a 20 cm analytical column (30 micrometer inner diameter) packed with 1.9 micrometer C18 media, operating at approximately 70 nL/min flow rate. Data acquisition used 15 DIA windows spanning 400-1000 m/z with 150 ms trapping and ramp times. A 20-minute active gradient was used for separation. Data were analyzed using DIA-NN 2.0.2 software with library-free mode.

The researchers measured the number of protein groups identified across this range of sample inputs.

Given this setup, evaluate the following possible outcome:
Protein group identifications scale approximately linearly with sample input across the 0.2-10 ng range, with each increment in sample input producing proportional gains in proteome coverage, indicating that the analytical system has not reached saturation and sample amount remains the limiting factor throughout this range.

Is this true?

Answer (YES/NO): NO